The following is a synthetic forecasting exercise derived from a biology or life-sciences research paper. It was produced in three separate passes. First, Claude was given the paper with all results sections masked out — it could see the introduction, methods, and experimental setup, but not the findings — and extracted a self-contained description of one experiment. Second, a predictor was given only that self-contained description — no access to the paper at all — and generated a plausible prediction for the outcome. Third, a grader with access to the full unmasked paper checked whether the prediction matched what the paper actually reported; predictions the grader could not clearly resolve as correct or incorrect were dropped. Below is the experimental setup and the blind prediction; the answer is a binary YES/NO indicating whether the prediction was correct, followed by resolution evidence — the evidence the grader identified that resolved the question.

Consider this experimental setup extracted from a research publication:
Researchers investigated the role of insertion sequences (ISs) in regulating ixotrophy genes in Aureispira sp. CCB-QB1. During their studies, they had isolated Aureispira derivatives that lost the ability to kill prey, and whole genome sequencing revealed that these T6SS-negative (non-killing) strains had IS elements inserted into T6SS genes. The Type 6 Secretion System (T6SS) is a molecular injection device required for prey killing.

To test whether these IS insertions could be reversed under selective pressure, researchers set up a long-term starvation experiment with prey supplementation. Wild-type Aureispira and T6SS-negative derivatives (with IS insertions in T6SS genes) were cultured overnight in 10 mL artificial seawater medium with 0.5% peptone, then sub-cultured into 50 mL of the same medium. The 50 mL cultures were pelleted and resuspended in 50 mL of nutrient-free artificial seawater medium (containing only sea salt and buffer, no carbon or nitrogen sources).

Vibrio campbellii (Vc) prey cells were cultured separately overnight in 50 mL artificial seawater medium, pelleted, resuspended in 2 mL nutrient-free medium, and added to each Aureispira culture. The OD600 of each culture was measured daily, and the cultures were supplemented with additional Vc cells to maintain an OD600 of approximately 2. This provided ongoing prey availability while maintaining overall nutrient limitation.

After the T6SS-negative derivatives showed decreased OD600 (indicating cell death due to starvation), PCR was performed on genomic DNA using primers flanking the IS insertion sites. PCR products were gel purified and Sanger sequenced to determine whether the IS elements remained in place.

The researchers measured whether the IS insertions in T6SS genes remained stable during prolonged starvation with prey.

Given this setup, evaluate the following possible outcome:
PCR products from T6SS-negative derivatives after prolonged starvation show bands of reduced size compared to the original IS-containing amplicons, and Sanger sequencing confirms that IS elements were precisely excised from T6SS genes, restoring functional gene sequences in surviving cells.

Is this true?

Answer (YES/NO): NO